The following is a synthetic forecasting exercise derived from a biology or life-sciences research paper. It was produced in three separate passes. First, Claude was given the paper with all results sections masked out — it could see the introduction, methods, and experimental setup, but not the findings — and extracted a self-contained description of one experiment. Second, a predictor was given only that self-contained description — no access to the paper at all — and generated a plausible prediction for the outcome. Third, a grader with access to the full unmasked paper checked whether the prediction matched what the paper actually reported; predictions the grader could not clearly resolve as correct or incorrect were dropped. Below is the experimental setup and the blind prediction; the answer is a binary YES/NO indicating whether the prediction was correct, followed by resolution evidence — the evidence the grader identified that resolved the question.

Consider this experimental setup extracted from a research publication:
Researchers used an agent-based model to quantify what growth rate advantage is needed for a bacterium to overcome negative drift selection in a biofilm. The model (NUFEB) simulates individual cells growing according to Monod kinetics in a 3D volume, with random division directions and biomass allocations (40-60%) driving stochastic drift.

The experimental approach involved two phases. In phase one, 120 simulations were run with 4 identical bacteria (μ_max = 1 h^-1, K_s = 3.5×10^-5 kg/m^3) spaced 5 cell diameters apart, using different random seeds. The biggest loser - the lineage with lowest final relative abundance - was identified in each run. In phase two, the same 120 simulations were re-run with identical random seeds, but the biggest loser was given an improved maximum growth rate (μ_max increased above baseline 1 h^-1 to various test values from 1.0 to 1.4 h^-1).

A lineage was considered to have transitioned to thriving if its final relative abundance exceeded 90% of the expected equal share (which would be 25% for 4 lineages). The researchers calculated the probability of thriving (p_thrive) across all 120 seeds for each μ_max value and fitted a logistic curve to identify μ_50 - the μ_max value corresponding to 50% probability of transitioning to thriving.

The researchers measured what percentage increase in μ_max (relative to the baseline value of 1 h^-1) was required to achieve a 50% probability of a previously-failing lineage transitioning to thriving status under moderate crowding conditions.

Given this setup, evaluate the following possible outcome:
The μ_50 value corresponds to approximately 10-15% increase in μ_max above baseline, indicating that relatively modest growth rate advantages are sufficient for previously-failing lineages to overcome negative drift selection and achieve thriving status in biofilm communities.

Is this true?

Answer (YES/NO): NO